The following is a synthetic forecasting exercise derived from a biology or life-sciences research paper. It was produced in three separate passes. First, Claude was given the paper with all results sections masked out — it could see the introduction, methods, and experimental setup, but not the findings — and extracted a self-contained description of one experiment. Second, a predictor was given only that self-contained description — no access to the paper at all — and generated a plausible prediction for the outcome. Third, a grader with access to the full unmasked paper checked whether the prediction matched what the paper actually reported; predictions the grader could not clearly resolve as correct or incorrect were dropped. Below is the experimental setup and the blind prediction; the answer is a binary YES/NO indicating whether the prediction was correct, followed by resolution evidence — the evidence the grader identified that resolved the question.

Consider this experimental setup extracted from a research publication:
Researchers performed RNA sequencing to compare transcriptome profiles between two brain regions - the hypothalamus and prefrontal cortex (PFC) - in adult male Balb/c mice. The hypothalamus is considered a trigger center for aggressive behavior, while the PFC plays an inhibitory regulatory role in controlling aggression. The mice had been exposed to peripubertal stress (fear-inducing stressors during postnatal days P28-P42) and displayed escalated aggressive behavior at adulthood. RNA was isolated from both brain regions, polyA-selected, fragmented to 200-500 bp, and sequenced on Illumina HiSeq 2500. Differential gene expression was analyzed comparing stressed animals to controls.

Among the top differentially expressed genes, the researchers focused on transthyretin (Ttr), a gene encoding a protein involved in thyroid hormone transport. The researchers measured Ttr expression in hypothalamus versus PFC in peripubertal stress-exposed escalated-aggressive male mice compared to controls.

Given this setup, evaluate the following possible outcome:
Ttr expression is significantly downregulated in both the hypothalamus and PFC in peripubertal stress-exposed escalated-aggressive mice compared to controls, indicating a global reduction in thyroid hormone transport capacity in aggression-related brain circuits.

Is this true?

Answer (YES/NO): NO